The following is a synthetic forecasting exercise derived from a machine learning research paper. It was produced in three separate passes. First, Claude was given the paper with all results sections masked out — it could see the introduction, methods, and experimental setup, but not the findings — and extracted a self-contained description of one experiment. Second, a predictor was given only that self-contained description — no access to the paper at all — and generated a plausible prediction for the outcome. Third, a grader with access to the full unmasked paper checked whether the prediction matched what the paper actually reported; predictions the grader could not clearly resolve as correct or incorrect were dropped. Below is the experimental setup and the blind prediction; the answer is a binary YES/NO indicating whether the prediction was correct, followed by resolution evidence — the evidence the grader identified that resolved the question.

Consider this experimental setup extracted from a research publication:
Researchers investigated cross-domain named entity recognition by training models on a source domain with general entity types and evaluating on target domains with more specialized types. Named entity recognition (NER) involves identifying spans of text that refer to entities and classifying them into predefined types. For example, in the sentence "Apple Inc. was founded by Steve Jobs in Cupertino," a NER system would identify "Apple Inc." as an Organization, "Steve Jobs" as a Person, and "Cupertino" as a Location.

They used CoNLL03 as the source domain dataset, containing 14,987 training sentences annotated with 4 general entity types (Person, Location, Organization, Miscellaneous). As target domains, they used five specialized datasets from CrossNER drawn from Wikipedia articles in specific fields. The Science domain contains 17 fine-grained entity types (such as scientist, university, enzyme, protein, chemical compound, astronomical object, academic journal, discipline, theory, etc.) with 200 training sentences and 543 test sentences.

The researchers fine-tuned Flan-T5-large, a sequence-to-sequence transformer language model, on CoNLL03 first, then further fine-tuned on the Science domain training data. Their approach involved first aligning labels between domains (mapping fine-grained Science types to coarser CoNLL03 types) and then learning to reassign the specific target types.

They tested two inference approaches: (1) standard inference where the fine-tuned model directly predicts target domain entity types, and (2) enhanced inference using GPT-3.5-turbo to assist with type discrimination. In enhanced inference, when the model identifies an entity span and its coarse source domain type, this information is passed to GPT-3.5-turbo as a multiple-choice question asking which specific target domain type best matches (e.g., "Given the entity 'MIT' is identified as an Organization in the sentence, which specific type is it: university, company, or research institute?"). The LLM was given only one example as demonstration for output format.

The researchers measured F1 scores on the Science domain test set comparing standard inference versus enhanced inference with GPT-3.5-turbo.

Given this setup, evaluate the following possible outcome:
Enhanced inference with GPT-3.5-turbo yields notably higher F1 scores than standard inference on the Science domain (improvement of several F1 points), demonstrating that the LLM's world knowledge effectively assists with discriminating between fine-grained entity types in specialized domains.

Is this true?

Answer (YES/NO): NO